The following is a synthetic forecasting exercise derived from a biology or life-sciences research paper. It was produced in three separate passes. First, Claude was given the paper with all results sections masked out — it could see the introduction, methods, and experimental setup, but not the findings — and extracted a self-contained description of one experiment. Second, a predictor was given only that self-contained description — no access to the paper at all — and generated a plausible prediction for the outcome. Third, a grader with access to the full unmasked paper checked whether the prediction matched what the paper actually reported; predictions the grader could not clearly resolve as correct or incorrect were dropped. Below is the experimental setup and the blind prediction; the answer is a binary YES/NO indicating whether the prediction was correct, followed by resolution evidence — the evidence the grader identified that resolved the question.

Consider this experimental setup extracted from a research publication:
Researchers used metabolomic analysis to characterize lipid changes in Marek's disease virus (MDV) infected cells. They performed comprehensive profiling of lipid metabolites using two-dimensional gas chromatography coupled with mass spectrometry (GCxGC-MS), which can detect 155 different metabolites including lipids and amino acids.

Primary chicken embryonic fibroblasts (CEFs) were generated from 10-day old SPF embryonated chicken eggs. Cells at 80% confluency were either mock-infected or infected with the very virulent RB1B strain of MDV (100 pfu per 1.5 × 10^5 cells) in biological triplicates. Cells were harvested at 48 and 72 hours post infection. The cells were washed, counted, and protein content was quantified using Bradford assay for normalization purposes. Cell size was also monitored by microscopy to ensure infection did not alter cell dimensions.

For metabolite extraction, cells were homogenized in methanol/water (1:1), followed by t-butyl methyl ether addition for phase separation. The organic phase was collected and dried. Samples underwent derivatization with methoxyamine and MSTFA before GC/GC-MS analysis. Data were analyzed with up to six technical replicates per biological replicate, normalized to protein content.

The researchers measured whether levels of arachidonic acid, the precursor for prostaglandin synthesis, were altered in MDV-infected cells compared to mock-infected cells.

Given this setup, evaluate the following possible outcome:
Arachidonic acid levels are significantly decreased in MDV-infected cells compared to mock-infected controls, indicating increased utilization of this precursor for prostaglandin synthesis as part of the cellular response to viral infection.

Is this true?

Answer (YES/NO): NO